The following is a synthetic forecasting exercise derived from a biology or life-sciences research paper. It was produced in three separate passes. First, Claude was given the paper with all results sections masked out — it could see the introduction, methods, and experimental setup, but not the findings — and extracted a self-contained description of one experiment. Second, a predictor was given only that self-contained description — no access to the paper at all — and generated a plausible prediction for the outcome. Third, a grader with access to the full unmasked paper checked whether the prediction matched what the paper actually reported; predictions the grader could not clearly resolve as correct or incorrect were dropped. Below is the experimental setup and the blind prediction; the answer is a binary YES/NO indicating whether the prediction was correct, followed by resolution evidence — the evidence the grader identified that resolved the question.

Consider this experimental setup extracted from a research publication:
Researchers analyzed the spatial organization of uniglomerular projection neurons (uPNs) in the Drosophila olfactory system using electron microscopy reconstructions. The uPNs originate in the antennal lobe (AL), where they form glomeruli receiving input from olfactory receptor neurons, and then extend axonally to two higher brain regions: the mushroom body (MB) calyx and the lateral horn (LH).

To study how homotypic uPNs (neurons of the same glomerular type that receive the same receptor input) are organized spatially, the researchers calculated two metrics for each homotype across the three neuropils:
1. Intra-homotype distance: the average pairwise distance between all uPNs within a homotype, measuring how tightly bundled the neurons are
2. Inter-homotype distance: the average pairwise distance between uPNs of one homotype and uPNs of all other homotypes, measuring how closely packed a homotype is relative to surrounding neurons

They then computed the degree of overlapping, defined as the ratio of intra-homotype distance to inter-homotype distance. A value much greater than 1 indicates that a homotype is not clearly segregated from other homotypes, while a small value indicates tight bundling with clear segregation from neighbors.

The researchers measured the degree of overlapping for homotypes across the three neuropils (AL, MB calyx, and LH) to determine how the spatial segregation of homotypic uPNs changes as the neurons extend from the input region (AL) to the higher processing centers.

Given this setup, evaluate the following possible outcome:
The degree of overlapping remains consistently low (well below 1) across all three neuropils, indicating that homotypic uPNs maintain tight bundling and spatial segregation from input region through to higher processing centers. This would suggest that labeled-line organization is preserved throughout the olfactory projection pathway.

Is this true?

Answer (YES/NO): NO